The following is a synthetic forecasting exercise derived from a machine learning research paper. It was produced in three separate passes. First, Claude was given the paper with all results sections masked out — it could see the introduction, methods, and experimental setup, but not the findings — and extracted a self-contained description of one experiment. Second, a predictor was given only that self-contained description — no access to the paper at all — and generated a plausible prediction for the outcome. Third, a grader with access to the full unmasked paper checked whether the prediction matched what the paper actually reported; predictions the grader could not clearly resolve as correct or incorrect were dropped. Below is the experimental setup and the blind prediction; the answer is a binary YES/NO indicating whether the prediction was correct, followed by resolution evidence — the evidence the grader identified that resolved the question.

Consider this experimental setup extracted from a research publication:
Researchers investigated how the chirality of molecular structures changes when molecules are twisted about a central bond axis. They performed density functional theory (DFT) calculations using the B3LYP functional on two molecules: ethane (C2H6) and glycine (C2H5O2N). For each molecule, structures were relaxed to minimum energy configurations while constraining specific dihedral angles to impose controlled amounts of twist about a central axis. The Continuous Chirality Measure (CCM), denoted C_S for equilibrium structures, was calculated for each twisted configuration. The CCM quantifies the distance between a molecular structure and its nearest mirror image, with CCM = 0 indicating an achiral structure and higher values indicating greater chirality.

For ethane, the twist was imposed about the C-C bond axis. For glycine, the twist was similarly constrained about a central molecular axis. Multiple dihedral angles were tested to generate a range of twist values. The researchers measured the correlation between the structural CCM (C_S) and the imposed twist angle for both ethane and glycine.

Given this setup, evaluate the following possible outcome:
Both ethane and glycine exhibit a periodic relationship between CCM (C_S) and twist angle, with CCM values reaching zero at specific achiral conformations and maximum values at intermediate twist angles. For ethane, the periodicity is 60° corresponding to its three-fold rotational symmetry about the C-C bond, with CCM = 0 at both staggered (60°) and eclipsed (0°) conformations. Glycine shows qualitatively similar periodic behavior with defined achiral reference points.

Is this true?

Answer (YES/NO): NO